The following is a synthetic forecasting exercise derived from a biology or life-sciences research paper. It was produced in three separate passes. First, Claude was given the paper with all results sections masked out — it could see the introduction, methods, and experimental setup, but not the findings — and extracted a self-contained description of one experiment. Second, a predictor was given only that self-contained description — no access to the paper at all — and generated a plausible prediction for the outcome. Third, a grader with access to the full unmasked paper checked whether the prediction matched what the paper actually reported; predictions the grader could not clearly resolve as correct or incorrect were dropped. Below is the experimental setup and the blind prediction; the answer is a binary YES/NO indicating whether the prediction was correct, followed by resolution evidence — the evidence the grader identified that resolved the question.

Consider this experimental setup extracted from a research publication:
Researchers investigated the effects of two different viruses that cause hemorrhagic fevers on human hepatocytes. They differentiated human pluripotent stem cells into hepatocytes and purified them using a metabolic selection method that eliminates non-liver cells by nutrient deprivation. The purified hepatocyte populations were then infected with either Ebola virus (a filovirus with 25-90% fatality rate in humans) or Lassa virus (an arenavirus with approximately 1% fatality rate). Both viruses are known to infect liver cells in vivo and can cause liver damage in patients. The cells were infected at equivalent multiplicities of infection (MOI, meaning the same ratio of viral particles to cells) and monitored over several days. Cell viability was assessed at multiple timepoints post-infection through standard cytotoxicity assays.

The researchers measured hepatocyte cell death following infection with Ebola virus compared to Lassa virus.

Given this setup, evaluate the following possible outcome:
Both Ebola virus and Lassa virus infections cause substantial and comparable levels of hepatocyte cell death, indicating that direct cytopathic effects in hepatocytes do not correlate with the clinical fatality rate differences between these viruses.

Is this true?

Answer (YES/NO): NO